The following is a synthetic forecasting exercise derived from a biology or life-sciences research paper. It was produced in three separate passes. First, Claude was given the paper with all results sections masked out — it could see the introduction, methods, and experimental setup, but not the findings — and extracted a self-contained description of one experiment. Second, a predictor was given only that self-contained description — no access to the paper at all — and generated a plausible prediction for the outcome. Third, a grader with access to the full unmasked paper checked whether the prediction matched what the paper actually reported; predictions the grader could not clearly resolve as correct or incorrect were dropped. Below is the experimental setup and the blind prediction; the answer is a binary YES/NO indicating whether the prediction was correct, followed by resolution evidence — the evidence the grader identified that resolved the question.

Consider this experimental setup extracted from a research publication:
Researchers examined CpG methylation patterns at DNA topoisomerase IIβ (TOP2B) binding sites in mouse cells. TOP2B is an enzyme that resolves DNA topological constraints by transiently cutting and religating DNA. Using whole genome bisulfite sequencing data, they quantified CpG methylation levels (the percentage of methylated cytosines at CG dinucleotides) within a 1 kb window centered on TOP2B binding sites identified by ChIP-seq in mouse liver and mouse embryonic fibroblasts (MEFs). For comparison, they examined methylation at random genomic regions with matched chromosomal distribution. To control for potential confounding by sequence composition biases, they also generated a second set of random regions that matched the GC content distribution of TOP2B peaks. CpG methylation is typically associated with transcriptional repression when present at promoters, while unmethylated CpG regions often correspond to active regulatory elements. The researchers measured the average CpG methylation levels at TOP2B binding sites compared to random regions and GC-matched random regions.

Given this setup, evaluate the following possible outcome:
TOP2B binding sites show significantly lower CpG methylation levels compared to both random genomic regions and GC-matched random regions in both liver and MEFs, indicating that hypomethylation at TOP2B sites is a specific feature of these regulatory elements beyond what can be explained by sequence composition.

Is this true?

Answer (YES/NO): YES